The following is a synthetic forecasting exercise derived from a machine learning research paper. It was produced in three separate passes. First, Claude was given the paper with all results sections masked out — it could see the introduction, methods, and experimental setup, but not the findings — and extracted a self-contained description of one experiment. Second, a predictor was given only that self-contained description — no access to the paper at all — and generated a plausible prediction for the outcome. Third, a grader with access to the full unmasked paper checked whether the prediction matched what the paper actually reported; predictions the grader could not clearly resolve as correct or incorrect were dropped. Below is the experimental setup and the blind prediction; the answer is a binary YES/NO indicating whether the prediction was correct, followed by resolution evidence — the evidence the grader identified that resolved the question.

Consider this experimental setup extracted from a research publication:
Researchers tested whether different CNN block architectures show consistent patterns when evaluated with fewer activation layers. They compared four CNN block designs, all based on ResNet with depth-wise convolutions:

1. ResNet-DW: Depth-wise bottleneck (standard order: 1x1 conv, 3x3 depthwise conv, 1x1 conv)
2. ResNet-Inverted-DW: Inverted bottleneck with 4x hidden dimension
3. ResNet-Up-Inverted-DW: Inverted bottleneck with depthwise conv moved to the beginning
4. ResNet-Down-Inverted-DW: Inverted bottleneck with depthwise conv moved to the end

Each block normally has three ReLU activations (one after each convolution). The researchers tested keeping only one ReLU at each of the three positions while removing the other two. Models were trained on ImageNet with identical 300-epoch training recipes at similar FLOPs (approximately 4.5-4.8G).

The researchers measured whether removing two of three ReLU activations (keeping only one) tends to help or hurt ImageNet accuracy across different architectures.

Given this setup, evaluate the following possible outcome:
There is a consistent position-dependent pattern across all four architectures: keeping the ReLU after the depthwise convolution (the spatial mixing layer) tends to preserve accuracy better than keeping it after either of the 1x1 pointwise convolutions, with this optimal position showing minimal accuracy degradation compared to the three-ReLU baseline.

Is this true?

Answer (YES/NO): NO